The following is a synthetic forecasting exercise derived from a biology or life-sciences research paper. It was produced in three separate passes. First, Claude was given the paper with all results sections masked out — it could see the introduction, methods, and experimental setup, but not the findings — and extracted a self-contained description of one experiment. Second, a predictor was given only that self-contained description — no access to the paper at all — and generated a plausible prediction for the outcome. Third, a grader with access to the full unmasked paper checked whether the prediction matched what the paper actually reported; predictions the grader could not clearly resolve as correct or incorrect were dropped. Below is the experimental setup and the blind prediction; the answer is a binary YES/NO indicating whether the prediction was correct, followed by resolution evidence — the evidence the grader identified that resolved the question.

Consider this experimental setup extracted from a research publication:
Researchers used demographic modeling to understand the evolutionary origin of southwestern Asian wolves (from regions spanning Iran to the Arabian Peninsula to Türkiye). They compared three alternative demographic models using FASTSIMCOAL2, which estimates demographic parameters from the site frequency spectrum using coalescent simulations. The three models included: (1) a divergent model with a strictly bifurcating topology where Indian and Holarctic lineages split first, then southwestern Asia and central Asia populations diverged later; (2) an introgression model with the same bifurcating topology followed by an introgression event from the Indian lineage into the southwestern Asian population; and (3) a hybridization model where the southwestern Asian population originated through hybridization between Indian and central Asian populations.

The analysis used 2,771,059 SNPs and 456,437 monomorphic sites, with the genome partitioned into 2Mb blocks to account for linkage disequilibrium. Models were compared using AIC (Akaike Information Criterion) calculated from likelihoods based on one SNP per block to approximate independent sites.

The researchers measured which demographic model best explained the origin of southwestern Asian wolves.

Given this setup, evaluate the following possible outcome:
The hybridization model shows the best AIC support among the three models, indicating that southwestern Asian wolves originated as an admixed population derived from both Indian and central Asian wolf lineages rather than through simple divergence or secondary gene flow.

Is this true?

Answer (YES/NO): NO